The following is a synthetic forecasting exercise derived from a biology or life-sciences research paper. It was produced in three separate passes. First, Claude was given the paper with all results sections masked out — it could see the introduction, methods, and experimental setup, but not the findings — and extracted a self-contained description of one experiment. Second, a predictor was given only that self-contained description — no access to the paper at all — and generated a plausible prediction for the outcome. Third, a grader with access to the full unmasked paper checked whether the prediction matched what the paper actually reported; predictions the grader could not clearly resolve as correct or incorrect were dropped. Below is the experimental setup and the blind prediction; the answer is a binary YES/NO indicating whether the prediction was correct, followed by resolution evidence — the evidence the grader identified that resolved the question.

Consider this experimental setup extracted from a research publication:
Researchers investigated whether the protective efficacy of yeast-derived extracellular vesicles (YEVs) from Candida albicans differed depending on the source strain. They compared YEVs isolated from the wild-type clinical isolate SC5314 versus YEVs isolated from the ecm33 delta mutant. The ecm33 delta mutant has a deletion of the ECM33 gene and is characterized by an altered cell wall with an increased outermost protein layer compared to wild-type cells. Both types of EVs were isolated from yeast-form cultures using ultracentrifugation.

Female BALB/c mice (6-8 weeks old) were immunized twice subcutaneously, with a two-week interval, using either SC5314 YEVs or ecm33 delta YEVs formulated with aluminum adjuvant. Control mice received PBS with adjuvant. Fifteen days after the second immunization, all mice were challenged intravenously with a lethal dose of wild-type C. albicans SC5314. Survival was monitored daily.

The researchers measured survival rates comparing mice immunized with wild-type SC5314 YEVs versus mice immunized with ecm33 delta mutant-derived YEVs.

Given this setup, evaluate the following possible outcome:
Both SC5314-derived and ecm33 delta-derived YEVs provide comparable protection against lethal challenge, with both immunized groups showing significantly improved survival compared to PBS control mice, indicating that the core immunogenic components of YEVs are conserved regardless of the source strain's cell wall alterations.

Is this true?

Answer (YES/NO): NO